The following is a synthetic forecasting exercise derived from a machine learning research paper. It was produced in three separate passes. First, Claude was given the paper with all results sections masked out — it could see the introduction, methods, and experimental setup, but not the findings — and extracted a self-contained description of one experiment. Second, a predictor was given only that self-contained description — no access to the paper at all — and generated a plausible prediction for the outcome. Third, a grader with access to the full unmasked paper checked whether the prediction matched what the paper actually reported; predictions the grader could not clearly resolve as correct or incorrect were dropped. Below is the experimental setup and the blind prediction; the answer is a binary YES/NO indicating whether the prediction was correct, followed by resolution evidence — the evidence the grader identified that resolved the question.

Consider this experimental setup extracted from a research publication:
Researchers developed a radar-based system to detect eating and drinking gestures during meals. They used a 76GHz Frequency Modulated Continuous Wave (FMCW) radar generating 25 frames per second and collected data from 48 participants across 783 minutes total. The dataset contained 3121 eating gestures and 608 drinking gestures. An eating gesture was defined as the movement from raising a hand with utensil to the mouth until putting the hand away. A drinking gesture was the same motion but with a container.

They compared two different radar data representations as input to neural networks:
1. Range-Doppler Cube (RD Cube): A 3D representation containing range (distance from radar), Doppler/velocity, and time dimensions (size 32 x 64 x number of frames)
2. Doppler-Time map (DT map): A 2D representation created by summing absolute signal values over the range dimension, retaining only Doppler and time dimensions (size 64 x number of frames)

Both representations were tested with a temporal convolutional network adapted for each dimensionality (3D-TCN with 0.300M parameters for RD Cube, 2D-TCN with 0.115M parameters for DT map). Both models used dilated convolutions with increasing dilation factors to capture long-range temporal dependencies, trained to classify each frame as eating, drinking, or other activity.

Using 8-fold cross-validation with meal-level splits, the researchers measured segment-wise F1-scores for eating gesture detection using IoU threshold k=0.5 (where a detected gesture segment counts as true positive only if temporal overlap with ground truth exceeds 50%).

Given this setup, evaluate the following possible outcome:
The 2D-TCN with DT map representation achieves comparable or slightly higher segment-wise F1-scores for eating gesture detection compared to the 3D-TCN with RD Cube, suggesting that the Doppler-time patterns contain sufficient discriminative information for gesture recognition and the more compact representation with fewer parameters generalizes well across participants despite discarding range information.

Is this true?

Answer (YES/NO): NO